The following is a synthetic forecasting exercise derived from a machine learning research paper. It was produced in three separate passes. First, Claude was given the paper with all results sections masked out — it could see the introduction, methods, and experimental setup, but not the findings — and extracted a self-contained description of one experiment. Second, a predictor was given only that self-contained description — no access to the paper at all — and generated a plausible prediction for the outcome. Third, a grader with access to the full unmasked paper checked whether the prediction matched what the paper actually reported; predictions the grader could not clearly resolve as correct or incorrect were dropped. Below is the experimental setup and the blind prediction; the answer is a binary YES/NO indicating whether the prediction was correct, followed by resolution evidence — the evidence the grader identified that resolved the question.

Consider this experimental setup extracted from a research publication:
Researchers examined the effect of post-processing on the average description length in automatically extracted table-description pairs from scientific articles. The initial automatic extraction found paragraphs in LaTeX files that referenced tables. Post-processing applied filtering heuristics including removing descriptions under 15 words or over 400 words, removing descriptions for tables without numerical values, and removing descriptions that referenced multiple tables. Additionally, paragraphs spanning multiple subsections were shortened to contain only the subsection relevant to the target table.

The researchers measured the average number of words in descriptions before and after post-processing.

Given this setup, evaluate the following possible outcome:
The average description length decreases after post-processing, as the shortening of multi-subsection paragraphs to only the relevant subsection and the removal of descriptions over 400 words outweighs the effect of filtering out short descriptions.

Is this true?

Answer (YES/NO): YES